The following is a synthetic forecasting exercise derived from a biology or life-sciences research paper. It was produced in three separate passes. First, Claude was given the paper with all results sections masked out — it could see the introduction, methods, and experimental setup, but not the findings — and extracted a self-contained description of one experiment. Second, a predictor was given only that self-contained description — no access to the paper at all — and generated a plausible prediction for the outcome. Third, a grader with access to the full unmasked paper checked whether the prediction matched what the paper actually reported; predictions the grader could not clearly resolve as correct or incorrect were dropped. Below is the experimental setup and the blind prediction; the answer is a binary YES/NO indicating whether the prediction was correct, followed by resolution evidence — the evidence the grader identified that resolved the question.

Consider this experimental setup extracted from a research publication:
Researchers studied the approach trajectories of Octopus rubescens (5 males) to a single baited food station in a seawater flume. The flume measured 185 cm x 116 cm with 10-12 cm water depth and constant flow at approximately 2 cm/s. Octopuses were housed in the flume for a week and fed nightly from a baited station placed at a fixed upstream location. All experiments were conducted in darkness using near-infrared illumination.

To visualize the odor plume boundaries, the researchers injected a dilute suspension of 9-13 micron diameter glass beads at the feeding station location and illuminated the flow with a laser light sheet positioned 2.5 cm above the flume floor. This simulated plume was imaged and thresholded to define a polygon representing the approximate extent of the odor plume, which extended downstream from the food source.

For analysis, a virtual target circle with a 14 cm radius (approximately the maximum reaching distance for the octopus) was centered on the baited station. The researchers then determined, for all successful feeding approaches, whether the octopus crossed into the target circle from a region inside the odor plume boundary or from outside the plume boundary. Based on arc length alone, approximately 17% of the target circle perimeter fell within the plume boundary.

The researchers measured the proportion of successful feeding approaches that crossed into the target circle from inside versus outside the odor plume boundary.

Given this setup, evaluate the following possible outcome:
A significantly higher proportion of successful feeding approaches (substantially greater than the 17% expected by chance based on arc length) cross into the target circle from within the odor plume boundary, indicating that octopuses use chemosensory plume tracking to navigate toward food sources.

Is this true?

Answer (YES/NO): YES